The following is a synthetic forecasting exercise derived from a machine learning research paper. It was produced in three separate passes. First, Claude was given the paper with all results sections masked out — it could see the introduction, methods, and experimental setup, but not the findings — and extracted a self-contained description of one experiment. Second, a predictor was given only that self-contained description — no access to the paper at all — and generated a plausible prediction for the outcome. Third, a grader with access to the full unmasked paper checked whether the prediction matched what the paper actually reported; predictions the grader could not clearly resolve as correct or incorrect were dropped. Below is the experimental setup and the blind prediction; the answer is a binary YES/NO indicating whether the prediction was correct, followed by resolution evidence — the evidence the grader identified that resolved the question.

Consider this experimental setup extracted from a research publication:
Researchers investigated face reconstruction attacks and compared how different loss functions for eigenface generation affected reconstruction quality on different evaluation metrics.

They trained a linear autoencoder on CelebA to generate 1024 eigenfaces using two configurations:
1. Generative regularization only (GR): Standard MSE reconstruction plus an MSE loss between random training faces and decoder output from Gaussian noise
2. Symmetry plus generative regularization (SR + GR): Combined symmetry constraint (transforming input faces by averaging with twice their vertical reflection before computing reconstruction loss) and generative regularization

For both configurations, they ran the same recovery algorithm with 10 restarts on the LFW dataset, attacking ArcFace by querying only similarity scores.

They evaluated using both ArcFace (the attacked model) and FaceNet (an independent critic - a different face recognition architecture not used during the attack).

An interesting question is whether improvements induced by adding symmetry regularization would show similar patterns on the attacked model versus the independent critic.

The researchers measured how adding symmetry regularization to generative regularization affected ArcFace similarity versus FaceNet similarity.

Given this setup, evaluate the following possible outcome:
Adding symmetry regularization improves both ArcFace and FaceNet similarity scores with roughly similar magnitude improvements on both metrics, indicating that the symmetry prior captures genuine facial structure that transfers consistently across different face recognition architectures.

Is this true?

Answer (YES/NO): NO